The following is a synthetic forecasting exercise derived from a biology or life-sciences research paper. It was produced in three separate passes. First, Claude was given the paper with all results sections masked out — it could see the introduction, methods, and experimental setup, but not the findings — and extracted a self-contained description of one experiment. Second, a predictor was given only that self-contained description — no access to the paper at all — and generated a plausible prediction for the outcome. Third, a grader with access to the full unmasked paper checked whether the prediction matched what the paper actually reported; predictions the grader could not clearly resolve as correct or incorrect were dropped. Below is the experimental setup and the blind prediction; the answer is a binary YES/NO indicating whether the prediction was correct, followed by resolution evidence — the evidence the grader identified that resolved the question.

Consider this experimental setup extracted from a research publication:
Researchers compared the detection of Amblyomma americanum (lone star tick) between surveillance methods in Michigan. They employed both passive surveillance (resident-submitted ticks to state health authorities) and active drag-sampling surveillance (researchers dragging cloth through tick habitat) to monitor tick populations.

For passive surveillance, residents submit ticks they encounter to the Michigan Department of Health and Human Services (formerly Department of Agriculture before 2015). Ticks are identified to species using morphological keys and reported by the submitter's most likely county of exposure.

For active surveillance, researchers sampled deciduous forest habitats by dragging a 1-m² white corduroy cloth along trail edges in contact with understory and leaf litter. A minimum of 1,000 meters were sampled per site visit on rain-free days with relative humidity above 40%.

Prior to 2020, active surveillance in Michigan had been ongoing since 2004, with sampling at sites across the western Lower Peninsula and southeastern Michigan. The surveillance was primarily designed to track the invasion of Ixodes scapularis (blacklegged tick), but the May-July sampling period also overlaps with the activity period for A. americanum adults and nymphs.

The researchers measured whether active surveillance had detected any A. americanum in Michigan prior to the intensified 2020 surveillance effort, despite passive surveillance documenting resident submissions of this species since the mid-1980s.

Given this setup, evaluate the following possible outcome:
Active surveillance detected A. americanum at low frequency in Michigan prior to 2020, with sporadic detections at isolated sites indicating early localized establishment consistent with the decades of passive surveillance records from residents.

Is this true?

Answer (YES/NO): NO